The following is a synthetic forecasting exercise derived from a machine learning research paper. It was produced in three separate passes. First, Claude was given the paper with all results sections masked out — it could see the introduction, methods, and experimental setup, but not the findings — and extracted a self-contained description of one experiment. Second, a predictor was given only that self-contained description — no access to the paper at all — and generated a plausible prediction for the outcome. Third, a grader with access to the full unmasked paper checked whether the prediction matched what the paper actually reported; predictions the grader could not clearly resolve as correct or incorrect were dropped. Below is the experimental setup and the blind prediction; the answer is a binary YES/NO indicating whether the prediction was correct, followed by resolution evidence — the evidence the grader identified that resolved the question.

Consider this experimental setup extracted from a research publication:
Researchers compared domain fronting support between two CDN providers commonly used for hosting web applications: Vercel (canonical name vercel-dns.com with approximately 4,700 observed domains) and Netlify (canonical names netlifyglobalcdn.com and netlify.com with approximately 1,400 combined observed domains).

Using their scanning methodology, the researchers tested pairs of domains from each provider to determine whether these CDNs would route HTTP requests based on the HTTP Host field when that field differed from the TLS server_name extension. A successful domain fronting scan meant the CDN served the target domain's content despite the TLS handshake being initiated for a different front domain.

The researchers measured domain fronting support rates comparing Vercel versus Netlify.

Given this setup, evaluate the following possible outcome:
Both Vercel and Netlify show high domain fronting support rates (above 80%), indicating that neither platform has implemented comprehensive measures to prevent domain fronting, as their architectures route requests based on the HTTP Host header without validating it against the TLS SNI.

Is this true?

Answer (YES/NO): YES